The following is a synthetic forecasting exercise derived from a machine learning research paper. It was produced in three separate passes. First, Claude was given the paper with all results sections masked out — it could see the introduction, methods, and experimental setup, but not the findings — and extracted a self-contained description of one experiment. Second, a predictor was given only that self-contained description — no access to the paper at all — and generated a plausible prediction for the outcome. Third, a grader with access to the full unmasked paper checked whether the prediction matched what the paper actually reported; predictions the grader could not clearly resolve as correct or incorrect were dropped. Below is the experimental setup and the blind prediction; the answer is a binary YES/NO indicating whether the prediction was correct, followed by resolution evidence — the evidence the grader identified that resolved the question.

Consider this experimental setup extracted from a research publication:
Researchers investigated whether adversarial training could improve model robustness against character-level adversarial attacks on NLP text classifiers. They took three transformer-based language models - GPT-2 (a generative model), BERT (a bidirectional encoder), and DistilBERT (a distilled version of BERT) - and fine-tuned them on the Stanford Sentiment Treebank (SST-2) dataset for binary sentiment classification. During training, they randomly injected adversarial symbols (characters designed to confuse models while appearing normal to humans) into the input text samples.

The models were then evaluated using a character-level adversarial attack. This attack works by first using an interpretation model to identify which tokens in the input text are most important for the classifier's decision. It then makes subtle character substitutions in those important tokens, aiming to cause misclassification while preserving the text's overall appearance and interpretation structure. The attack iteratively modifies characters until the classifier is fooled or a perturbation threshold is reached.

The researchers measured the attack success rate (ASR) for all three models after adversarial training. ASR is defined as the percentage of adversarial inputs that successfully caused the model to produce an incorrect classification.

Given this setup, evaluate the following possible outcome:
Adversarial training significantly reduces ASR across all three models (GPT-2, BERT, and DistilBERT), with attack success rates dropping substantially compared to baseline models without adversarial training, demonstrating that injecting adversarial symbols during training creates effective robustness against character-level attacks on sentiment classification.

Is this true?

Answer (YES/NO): YES